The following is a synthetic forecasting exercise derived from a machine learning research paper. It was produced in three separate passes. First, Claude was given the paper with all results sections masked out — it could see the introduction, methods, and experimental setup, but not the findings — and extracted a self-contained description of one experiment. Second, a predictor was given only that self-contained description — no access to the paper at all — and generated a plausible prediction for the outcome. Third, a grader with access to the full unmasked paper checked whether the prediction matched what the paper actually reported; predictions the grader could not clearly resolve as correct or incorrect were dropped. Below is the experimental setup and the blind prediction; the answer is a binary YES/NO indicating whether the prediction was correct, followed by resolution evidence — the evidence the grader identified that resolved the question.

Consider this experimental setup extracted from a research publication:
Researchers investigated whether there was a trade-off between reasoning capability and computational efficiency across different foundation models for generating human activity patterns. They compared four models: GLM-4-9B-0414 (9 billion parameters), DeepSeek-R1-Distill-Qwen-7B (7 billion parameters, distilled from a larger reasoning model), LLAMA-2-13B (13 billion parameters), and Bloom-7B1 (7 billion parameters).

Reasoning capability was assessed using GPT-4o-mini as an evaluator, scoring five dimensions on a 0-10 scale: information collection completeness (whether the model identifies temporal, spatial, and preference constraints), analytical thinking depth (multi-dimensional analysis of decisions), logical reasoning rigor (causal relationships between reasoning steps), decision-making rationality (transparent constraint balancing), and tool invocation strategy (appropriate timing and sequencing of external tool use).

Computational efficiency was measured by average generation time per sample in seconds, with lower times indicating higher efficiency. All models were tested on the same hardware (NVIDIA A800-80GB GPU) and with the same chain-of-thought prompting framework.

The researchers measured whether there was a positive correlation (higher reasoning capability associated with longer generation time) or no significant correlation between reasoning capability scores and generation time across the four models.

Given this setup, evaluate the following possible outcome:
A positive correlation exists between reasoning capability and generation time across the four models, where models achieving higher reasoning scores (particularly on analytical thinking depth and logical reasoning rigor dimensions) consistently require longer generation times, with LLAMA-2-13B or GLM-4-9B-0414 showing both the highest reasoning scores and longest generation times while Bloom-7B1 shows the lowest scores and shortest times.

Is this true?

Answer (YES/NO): NO